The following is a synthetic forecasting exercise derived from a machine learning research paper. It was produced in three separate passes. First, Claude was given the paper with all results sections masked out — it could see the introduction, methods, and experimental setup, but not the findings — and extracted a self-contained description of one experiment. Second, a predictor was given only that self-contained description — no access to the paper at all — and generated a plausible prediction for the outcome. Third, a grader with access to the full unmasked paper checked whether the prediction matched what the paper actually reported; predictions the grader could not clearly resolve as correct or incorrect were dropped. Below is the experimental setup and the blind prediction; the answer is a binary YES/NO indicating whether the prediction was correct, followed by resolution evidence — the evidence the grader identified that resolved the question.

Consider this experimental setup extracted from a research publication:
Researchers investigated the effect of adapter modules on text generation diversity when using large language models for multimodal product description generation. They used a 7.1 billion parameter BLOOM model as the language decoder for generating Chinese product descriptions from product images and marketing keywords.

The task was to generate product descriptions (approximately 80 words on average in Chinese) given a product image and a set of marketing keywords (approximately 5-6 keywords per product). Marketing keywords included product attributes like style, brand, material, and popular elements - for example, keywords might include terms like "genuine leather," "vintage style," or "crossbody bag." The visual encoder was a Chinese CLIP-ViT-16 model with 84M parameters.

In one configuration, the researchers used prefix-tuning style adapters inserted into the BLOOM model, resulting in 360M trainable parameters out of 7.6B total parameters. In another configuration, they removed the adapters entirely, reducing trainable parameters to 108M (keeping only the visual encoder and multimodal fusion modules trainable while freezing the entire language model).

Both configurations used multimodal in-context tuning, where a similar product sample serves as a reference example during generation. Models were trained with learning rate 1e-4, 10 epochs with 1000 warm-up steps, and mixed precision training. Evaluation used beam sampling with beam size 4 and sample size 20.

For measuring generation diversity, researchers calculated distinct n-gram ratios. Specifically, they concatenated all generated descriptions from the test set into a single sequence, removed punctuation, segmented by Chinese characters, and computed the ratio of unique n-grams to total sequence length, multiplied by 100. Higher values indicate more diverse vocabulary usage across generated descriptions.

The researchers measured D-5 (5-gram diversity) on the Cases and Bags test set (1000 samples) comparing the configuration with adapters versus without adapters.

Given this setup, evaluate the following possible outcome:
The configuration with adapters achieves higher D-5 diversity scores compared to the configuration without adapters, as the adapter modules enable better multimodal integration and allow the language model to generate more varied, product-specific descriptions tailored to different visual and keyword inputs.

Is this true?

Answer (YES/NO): NO